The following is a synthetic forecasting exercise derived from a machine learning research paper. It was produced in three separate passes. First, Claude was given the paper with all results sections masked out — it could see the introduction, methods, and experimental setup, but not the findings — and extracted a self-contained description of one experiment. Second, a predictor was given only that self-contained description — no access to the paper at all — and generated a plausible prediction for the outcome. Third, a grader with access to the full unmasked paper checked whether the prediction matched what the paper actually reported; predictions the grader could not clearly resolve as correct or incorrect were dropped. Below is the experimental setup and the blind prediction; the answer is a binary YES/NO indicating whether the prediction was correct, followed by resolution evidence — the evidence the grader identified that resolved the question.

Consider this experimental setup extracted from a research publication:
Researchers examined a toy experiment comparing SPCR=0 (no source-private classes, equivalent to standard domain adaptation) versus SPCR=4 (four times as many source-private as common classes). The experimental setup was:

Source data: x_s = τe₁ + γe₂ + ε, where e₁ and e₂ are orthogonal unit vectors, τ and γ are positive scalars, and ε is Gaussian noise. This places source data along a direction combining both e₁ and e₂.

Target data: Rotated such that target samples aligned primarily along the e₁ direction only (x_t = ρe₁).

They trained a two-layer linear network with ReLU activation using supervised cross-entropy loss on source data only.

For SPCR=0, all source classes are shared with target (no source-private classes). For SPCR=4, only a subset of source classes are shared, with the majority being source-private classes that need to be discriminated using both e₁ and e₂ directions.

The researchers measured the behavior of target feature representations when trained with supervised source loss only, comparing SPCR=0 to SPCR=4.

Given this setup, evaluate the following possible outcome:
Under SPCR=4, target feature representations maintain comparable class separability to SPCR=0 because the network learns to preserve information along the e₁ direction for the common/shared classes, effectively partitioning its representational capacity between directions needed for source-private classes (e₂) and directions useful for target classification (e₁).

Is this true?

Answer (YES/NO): NO